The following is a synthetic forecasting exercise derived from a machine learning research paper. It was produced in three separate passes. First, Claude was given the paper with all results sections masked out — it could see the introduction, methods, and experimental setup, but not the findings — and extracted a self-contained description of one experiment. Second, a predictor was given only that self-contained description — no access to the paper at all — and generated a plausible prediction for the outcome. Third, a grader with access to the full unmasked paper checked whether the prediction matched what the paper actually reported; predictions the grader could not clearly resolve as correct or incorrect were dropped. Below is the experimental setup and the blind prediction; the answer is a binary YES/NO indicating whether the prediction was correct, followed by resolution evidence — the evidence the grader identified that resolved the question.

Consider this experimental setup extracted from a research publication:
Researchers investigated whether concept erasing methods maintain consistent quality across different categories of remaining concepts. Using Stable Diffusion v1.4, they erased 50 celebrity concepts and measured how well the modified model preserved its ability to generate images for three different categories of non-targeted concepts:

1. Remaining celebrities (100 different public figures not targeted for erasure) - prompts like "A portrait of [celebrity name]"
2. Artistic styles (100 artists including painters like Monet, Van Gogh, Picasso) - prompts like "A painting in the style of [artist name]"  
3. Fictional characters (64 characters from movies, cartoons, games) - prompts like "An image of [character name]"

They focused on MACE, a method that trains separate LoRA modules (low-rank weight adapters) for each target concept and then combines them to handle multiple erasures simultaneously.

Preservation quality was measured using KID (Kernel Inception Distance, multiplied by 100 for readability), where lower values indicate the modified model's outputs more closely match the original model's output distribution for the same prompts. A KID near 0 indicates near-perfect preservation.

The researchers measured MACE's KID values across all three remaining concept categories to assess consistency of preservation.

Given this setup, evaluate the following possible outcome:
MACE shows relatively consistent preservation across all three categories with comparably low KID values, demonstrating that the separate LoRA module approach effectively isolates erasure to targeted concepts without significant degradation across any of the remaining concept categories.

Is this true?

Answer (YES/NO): NO